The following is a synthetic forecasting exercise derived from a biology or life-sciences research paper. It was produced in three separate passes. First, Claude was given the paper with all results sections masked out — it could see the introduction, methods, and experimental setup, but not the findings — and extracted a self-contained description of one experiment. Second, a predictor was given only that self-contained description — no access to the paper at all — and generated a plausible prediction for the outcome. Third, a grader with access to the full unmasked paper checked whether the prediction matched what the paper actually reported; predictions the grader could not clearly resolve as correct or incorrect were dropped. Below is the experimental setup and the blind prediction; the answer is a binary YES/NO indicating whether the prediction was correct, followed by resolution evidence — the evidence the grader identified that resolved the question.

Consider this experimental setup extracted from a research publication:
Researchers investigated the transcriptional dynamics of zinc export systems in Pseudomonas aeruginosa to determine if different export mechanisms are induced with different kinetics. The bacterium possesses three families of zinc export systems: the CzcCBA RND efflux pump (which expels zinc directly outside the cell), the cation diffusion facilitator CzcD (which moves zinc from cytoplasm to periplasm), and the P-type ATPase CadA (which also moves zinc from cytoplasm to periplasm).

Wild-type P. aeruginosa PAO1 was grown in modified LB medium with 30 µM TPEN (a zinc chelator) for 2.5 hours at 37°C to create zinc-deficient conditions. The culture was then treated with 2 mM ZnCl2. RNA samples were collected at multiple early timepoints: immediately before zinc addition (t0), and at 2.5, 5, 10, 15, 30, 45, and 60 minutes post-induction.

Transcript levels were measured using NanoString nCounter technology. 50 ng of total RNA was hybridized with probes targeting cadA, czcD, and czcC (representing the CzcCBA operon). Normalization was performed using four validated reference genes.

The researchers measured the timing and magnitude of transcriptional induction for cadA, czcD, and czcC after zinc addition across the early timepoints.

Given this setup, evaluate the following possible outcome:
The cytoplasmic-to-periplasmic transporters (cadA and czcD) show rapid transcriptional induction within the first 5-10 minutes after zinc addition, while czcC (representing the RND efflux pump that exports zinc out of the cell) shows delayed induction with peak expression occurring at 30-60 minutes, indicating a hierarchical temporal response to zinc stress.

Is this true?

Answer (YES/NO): NO